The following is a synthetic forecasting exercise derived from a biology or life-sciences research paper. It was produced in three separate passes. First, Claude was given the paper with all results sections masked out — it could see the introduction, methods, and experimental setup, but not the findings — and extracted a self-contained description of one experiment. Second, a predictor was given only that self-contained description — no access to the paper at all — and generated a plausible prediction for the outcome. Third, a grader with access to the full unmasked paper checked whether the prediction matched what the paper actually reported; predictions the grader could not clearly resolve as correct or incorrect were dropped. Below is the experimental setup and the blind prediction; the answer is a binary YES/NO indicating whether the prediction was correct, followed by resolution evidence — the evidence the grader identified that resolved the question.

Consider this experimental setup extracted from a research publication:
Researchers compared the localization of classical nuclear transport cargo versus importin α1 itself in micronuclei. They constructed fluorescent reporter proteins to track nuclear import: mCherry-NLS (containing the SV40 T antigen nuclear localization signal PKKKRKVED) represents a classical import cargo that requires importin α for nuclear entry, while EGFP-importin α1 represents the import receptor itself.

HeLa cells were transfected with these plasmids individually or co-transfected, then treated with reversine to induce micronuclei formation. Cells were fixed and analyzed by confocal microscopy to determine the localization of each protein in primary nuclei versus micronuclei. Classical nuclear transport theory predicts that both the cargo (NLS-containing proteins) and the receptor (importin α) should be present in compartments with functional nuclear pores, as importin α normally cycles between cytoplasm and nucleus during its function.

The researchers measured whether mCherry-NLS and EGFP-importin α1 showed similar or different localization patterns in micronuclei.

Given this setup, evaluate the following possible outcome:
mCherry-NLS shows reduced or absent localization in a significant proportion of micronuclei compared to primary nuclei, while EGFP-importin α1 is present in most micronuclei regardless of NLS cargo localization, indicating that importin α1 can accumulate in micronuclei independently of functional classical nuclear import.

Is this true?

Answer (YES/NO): NO